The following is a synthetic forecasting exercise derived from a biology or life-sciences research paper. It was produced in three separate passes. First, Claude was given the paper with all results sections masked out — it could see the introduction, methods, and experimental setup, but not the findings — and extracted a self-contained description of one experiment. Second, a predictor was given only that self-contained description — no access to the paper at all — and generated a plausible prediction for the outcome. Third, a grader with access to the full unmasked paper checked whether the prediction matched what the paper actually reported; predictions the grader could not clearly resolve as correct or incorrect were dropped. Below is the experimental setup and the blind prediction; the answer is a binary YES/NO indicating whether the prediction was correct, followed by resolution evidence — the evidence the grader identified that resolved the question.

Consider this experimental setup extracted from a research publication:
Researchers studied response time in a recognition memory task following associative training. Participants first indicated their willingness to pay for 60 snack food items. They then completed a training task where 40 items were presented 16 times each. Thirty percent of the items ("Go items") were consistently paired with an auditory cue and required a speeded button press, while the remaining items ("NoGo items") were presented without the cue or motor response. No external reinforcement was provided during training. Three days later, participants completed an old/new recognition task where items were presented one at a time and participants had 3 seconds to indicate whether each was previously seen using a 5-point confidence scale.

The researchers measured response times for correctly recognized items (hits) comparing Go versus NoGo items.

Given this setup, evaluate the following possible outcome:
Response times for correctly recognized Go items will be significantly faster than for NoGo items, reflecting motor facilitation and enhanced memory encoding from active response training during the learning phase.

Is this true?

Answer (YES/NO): YES